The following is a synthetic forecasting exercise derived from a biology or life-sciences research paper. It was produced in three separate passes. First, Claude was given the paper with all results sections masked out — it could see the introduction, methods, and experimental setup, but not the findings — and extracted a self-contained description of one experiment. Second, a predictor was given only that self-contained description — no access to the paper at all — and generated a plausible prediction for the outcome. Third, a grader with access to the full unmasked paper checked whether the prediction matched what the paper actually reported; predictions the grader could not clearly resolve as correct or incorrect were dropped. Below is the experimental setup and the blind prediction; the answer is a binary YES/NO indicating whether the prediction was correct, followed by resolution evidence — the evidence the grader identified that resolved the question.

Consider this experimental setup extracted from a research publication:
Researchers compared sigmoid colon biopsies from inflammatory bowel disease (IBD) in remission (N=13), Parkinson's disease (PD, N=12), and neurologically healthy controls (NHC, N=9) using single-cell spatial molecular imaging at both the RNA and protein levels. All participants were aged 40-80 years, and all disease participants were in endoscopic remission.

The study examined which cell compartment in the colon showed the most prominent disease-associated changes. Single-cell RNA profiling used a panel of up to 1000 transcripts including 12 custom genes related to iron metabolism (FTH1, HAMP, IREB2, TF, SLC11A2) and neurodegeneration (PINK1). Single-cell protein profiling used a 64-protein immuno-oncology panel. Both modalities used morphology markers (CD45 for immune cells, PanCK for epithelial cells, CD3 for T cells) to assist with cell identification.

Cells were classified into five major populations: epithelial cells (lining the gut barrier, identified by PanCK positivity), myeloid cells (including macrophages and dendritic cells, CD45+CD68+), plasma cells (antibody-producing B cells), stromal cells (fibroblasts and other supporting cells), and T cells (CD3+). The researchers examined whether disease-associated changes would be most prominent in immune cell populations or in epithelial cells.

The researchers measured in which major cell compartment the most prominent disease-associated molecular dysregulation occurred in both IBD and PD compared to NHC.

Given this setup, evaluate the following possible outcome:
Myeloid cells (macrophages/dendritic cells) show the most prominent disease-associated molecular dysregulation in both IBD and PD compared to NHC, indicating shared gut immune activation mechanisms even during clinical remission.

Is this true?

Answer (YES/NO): NO